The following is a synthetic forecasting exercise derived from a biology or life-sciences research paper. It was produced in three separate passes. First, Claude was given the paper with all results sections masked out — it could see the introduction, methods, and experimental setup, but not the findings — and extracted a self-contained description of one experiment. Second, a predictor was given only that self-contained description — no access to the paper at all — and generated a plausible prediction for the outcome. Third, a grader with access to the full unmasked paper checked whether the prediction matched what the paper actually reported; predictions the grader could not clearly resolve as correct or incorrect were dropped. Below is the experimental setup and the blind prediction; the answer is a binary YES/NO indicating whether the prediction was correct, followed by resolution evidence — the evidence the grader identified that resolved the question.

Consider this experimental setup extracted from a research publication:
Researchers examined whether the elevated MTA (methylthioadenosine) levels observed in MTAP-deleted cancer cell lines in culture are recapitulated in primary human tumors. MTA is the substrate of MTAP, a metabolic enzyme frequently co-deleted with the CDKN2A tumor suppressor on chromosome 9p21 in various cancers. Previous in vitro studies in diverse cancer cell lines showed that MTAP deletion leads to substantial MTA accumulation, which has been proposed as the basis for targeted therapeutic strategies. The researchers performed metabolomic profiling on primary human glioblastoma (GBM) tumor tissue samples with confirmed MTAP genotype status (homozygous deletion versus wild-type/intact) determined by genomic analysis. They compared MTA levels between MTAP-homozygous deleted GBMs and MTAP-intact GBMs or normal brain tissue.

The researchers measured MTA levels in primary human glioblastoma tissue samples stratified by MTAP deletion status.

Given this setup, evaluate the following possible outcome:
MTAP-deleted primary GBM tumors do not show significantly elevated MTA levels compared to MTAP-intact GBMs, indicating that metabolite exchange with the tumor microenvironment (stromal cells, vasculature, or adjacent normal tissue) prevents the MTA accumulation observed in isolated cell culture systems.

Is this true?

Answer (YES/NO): YES